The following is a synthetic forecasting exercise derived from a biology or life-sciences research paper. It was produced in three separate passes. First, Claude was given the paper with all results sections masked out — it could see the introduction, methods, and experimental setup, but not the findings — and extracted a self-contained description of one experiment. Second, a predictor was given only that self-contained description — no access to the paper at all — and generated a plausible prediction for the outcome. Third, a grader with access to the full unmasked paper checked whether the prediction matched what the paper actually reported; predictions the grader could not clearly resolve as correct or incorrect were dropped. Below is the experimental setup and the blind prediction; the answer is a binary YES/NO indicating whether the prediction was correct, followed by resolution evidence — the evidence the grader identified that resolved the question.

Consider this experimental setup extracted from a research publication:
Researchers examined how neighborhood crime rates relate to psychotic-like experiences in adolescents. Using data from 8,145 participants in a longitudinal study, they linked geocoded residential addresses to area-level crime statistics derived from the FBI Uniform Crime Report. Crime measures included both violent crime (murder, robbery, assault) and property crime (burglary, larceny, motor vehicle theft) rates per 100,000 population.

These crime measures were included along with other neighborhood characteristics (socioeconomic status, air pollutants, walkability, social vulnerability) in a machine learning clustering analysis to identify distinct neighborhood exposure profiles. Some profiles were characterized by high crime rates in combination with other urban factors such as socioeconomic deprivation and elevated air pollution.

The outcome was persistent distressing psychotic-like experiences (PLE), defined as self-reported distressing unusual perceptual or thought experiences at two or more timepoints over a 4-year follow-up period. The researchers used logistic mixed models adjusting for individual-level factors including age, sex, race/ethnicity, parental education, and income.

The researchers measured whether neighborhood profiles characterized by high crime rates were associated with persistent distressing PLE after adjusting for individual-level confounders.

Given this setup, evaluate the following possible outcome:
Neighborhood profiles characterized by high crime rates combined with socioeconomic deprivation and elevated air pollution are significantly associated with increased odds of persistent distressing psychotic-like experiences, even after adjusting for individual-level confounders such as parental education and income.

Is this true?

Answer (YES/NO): YES